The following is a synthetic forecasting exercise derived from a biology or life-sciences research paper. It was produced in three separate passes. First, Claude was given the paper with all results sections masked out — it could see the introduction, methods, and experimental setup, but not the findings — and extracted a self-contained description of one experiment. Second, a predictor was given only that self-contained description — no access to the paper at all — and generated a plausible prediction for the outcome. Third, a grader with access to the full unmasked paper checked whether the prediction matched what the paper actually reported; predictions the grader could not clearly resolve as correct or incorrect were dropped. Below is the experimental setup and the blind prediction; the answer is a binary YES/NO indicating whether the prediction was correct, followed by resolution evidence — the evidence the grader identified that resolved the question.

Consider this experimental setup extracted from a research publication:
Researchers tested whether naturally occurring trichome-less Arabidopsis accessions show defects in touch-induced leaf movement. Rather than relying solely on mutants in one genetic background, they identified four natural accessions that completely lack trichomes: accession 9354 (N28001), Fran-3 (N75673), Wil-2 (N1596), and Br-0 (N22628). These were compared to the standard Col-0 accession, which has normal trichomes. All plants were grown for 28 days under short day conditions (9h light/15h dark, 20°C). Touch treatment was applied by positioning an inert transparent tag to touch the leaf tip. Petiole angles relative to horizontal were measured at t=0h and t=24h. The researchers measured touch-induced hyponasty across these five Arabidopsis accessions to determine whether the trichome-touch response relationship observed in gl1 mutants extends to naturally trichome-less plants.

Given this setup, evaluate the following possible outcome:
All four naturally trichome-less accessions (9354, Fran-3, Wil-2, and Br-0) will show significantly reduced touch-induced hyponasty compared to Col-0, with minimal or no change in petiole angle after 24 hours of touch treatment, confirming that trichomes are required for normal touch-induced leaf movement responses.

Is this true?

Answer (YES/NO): YES